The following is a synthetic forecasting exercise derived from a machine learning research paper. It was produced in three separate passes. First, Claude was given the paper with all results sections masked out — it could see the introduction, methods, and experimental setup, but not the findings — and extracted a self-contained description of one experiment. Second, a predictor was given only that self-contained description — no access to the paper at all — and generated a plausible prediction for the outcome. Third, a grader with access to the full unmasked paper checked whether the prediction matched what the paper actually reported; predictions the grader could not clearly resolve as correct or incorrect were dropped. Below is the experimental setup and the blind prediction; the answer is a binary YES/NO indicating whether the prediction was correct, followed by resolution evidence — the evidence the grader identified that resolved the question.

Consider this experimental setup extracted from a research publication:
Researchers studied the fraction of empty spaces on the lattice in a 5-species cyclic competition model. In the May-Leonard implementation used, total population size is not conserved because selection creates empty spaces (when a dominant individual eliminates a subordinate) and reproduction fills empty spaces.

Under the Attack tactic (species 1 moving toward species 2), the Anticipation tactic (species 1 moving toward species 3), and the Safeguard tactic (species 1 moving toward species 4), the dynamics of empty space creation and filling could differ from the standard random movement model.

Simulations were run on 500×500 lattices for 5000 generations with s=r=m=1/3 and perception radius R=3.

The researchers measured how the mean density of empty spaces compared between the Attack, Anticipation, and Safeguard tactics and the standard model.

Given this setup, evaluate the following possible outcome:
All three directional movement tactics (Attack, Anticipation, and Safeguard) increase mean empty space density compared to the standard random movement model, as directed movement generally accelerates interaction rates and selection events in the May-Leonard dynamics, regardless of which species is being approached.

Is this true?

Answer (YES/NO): NO